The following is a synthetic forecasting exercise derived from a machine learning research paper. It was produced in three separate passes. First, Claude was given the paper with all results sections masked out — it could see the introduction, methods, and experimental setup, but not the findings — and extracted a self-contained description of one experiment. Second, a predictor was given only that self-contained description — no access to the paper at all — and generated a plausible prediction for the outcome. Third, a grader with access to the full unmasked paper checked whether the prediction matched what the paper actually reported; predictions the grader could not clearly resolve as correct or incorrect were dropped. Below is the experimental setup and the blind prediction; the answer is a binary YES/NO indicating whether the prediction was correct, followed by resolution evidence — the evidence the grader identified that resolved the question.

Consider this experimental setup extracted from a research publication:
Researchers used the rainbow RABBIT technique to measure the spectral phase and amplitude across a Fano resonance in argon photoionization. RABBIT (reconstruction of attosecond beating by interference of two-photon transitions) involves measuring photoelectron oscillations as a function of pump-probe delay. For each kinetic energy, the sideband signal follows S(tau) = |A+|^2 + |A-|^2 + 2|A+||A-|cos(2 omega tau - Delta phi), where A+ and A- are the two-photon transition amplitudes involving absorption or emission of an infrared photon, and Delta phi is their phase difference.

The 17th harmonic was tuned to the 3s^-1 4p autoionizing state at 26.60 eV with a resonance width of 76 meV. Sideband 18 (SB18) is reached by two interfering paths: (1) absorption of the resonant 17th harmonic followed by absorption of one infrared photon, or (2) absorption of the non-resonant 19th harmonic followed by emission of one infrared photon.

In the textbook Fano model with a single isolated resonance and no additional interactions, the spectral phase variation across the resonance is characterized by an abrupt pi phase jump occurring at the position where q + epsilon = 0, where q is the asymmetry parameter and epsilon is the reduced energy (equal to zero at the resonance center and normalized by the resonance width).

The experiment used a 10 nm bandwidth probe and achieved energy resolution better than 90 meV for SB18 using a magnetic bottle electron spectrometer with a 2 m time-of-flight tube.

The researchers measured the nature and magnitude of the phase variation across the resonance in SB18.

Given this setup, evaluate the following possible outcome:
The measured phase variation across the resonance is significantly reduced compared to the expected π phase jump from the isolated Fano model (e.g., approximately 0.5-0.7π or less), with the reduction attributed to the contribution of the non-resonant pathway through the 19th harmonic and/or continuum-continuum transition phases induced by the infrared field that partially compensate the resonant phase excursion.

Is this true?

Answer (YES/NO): NO